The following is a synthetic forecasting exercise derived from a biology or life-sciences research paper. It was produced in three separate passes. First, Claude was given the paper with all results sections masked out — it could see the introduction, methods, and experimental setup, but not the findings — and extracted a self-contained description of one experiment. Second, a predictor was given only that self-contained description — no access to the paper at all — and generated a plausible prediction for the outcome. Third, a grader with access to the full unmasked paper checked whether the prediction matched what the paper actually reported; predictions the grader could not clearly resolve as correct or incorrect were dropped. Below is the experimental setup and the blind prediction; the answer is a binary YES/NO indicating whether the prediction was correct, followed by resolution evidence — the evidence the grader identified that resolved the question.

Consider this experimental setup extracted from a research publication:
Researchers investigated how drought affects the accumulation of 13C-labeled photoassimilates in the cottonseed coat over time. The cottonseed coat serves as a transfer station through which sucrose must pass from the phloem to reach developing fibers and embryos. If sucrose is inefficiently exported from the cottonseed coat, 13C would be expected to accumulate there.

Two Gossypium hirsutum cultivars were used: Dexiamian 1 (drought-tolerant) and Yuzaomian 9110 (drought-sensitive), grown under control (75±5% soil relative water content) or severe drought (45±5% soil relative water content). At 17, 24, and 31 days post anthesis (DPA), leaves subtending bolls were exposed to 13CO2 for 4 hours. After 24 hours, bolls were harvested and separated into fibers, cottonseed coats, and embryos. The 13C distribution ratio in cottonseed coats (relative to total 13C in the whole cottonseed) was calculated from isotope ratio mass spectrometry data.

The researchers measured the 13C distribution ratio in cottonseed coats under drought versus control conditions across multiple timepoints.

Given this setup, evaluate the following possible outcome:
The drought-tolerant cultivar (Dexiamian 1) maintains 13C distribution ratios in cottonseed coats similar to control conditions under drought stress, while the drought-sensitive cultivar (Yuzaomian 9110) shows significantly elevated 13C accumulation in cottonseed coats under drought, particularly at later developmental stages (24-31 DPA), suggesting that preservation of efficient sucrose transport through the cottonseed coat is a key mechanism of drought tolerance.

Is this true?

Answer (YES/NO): NO